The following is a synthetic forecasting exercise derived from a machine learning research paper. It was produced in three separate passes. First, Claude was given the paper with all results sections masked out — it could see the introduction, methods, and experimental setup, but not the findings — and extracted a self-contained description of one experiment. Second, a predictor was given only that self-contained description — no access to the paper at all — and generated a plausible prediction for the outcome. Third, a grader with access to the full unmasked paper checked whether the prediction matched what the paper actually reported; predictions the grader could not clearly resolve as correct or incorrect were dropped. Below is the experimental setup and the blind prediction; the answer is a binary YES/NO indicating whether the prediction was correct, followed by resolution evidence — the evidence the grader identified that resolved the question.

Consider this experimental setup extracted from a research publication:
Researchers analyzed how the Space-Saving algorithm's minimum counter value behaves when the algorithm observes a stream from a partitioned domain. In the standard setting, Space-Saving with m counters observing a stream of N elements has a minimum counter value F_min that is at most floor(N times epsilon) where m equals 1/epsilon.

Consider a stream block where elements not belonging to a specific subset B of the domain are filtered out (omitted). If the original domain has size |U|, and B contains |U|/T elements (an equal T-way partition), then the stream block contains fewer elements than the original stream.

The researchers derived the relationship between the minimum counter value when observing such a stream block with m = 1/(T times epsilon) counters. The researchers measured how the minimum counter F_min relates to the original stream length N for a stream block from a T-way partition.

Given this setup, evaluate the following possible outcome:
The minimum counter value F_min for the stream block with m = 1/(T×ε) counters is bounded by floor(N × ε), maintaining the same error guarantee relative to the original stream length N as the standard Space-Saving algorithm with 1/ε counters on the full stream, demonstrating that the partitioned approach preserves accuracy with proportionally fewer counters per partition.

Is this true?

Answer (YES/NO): YES